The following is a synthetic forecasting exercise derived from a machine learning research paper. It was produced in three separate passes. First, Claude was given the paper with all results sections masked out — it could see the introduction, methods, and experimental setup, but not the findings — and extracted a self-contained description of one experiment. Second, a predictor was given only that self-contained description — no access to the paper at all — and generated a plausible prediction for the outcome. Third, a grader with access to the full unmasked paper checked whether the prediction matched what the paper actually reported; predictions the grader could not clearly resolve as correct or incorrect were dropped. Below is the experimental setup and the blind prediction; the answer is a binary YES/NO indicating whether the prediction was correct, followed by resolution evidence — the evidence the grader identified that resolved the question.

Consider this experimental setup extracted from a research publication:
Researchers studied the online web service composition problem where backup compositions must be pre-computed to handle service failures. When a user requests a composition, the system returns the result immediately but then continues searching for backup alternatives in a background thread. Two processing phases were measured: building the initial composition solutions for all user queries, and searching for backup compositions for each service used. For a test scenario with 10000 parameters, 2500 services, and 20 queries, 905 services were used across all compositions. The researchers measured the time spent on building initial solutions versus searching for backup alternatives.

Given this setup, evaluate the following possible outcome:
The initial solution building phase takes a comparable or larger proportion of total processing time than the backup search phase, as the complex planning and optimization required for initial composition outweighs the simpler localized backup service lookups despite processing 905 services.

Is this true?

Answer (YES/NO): NO